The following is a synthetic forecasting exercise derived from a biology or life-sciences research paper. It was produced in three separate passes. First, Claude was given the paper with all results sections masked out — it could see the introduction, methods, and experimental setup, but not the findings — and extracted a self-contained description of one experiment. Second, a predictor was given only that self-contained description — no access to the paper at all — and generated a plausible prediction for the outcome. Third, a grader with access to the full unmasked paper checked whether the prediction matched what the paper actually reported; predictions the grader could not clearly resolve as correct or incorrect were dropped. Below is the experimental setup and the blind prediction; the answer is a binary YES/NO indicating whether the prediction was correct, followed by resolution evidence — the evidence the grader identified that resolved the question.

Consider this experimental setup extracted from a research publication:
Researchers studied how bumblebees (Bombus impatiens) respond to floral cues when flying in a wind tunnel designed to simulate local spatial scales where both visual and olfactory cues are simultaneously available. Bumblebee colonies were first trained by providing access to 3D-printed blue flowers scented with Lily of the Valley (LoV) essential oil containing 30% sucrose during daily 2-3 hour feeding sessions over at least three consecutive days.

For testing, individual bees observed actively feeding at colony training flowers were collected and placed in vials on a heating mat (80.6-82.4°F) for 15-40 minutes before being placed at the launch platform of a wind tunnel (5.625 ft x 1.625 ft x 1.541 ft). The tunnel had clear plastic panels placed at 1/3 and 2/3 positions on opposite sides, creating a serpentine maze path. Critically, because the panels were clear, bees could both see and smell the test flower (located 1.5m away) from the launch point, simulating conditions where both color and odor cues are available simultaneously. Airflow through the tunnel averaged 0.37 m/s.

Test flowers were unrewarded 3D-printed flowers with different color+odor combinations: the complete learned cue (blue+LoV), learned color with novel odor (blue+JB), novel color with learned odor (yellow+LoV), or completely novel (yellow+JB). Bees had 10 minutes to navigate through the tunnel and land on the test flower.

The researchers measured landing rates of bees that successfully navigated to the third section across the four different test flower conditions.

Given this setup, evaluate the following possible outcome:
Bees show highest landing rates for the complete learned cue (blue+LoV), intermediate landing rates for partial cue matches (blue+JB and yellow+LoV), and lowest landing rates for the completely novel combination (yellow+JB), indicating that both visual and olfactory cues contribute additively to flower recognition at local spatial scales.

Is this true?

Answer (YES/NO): NO